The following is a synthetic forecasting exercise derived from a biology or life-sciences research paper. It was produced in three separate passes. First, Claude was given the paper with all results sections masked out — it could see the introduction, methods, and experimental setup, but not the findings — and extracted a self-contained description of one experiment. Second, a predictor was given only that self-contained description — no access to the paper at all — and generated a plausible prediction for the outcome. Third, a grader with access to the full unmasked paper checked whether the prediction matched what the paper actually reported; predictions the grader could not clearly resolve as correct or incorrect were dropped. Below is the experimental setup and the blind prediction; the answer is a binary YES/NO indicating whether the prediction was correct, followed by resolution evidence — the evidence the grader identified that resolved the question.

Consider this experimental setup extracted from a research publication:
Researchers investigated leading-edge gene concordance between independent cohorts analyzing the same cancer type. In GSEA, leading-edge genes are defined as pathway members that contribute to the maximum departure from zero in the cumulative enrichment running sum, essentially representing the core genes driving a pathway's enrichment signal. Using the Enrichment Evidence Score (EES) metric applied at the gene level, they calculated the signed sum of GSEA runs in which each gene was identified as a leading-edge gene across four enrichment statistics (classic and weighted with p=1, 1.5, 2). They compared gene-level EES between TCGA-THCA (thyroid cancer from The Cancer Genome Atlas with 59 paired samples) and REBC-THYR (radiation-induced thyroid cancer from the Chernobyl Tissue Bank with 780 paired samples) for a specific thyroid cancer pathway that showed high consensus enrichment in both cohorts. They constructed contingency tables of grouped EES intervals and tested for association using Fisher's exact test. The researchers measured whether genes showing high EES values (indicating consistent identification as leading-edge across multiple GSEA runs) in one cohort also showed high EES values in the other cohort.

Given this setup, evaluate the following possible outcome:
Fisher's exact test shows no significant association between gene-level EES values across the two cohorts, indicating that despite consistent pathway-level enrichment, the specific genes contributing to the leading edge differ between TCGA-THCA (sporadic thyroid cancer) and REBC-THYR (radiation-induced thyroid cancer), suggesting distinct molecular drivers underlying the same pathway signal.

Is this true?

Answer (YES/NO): NO